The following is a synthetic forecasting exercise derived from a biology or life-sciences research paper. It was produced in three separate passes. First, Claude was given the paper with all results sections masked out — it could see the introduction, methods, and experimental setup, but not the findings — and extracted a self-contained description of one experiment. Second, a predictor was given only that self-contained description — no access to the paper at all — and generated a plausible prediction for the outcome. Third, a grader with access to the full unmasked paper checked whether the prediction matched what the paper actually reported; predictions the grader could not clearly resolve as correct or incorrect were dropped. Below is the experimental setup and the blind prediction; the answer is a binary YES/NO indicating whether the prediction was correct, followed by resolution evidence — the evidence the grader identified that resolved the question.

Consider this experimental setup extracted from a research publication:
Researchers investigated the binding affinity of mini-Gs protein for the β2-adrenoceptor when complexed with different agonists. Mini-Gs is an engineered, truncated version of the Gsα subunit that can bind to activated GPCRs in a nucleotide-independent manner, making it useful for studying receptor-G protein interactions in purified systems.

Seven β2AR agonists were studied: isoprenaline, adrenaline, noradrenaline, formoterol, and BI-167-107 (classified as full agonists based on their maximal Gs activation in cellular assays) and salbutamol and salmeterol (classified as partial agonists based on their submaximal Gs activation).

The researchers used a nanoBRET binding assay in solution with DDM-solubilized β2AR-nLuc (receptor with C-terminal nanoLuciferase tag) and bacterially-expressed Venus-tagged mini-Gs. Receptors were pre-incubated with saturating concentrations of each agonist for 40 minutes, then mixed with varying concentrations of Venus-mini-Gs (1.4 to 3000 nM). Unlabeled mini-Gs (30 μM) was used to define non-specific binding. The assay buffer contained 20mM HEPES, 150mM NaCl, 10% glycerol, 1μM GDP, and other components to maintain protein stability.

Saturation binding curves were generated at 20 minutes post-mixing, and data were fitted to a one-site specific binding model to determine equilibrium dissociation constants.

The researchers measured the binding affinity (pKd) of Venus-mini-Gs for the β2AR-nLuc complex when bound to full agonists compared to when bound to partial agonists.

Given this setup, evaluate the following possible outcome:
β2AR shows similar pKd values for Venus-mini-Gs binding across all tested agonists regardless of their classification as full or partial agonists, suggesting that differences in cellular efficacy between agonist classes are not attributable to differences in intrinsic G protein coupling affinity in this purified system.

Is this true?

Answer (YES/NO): NO